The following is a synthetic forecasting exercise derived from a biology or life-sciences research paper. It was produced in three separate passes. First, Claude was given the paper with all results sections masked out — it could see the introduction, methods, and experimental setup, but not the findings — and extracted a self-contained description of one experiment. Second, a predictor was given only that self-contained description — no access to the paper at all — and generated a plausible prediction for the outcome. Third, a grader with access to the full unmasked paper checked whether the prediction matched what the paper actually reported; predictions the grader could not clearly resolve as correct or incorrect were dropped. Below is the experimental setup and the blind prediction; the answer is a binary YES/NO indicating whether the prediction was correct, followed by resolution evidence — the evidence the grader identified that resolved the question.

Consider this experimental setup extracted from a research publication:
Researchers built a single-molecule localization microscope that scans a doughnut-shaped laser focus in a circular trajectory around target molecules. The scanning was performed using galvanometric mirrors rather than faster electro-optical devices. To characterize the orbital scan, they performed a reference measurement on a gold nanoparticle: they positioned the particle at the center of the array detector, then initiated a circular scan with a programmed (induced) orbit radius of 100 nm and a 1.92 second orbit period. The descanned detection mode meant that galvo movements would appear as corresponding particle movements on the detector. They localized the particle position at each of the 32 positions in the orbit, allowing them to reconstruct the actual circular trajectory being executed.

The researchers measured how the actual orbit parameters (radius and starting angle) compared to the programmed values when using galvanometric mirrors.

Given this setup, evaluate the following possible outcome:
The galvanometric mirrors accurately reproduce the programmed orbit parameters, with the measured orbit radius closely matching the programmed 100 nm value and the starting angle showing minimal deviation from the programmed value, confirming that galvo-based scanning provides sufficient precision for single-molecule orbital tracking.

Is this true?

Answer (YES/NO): NO